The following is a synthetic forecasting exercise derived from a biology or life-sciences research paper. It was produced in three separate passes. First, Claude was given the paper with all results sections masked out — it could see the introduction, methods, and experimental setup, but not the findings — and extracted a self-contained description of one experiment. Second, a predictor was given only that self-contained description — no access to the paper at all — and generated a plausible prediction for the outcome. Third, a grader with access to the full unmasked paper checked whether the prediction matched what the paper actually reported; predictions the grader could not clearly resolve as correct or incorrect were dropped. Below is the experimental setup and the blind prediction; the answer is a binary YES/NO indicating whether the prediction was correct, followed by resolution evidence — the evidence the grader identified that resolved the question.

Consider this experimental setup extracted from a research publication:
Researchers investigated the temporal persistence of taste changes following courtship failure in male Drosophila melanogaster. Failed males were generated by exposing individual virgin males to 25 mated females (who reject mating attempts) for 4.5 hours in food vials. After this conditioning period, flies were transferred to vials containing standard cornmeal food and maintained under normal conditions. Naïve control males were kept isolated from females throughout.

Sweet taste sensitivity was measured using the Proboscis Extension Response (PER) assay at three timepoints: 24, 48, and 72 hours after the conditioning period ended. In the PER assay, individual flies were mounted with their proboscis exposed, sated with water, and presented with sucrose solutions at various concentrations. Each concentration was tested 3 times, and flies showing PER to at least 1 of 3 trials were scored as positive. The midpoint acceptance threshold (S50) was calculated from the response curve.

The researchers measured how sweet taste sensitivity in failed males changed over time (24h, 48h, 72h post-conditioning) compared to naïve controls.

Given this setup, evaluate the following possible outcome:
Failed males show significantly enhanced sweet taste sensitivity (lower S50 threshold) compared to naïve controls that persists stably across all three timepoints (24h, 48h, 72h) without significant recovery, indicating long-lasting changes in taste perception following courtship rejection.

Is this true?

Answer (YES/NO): NO